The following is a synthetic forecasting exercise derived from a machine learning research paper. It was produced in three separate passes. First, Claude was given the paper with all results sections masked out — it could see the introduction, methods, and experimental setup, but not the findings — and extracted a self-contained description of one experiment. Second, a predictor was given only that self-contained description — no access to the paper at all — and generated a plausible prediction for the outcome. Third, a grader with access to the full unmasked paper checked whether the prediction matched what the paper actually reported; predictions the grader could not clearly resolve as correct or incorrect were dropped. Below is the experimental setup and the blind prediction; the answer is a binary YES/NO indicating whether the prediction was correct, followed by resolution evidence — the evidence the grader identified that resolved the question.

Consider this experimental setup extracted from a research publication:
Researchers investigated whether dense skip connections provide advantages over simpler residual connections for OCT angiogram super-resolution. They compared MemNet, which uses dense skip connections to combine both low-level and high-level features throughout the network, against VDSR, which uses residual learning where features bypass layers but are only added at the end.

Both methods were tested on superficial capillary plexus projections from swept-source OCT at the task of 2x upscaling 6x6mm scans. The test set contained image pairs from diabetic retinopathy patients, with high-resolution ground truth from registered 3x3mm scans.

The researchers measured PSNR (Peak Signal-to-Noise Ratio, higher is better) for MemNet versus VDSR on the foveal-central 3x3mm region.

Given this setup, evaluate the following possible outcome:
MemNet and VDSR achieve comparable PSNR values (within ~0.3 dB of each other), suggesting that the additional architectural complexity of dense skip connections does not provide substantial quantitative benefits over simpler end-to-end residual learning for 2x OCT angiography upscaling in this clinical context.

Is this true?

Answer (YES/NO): YES